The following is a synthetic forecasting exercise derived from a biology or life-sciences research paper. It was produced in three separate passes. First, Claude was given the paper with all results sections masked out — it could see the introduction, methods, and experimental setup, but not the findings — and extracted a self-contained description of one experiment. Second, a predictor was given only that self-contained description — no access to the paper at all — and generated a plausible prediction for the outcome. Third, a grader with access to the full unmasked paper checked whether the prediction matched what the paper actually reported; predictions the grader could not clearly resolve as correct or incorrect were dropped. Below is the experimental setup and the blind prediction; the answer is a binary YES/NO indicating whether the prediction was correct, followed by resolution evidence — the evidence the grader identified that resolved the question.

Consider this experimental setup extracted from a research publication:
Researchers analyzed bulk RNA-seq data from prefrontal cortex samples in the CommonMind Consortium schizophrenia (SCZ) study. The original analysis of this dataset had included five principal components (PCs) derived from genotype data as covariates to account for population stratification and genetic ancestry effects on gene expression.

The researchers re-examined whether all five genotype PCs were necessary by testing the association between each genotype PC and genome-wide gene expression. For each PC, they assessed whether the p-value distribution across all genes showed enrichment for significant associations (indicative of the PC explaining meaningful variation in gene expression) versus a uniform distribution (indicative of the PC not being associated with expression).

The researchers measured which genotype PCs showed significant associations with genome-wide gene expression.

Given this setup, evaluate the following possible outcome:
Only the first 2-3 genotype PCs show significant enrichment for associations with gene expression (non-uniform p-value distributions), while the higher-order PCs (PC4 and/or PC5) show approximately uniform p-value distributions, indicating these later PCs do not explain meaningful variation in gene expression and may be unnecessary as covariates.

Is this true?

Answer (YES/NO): NO